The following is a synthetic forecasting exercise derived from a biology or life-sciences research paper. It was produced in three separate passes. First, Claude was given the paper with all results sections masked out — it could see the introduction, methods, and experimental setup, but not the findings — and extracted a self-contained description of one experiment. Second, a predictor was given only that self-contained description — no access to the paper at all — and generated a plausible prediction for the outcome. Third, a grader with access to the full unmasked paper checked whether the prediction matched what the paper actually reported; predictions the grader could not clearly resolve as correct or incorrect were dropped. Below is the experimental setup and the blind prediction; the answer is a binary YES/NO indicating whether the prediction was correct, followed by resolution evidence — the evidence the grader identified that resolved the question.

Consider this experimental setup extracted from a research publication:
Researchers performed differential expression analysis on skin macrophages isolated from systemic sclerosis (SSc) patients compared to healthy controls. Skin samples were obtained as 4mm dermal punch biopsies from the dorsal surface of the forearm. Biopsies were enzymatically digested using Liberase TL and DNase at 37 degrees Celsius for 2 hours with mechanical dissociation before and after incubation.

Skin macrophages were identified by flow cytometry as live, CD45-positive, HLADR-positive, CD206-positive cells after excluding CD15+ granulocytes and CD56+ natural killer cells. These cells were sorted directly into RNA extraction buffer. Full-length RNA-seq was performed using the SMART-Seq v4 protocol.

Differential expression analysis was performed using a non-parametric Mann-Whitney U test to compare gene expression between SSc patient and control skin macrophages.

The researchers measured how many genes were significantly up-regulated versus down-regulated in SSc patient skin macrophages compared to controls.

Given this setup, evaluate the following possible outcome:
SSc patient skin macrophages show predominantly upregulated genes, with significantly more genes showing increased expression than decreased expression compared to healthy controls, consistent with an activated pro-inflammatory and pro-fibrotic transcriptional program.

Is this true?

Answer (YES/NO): YES